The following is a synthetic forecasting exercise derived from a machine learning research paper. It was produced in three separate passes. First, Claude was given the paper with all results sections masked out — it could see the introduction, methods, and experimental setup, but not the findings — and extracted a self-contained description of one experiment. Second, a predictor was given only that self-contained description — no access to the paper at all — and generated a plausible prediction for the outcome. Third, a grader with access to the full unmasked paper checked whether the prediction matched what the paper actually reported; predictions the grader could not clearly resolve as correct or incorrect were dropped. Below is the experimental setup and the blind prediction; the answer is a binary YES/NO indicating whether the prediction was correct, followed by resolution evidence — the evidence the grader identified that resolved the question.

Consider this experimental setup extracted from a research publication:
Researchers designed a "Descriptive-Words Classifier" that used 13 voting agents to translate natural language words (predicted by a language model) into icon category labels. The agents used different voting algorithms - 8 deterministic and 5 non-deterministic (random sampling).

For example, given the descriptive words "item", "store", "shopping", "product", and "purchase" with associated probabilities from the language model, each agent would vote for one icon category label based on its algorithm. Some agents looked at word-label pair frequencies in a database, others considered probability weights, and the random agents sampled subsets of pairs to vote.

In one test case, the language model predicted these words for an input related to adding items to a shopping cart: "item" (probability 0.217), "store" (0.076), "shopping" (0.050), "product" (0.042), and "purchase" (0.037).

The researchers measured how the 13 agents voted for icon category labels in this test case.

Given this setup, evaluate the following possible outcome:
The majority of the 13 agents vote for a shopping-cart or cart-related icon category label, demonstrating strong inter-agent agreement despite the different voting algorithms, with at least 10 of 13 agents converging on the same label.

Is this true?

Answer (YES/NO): NO